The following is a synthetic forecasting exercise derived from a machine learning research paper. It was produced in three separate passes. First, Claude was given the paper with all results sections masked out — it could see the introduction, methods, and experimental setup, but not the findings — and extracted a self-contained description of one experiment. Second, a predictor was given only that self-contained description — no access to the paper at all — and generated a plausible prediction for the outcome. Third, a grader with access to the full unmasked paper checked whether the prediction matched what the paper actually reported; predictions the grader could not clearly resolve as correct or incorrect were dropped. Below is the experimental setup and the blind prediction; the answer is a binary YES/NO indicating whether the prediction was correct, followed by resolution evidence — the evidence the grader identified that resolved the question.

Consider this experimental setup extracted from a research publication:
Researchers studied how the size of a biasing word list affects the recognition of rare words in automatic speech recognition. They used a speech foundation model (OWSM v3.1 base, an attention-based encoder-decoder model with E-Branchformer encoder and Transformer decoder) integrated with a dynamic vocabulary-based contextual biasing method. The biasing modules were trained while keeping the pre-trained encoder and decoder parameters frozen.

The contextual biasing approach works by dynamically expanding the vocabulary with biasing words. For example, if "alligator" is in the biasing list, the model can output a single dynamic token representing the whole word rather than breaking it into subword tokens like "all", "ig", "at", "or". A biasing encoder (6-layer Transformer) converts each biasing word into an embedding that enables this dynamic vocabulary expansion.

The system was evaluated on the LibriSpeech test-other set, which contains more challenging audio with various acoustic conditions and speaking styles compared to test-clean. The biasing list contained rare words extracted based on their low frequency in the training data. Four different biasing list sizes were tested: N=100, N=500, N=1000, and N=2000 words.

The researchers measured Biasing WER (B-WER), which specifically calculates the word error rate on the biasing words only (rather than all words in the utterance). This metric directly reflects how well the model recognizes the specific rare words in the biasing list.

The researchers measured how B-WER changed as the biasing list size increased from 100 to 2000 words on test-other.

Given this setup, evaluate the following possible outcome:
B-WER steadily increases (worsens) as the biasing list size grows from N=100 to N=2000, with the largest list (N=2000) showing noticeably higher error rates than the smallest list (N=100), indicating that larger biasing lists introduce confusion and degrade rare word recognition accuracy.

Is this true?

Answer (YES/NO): YES